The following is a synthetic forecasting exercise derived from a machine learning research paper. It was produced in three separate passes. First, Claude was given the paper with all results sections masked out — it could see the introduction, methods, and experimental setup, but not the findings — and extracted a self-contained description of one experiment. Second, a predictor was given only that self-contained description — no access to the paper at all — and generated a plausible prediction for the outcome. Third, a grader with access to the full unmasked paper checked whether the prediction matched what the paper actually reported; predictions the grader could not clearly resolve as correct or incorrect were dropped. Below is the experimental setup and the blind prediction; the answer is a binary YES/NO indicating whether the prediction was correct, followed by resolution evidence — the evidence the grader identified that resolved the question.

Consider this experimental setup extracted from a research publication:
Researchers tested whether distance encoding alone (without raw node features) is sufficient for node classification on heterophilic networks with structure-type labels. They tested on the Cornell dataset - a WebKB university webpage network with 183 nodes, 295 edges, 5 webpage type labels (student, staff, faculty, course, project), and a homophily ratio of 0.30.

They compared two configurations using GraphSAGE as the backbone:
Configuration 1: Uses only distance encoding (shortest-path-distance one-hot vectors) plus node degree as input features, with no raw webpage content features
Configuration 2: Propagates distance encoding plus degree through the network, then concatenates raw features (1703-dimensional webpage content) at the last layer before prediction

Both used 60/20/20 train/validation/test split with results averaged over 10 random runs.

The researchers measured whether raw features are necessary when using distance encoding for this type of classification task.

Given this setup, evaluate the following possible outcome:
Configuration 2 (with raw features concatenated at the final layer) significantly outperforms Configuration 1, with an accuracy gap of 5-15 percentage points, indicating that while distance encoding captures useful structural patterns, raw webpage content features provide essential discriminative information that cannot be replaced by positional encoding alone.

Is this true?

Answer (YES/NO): NO